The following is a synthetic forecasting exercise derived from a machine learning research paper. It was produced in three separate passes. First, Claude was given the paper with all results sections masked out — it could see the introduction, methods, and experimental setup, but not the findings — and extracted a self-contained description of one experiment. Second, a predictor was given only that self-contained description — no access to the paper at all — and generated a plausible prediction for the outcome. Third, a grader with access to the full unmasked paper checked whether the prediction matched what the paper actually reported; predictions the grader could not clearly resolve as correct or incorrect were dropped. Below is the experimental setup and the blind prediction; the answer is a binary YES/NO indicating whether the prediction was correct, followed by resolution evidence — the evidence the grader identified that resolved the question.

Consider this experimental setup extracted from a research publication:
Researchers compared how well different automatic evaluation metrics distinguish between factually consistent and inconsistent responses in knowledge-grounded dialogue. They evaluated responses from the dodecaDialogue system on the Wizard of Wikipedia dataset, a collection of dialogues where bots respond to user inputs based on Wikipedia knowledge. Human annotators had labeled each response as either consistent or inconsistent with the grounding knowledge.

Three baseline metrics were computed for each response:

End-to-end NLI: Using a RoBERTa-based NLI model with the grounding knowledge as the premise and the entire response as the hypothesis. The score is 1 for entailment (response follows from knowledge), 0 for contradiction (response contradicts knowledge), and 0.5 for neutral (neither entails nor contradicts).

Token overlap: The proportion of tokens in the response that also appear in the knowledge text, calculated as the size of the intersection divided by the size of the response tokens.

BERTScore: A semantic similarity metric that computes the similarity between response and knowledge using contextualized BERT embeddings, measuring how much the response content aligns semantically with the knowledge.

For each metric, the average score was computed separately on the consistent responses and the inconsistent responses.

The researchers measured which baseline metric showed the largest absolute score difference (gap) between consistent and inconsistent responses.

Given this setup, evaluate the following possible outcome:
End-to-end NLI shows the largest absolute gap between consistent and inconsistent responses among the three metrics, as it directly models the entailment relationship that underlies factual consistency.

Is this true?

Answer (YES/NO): YES